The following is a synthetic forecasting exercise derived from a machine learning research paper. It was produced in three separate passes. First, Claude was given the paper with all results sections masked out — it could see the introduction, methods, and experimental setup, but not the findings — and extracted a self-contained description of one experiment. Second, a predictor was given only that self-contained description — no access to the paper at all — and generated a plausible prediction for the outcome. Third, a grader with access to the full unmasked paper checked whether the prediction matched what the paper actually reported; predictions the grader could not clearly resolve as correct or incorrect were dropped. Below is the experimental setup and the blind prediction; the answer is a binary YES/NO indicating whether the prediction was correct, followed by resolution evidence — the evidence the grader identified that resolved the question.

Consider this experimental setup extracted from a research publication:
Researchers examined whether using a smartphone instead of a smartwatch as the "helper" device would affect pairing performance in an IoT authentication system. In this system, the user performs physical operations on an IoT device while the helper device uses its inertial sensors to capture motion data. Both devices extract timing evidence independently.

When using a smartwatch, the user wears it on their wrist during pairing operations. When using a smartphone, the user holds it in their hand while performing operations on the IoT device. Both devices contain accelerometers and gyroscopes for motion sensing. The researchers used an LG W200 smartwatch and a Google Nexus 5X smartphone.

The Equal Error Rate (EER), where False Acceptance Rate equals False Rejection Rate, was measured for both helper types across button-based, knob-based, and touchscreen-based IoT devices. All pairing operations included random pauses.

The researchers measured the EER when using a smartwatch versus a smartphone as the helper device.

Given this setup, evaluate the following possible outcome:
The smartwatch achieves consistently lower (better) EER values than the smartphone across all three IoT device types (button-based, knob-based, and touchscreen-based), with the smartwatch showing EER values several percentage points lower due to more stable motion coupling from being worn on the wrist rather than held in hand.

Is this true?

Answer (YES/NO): NO